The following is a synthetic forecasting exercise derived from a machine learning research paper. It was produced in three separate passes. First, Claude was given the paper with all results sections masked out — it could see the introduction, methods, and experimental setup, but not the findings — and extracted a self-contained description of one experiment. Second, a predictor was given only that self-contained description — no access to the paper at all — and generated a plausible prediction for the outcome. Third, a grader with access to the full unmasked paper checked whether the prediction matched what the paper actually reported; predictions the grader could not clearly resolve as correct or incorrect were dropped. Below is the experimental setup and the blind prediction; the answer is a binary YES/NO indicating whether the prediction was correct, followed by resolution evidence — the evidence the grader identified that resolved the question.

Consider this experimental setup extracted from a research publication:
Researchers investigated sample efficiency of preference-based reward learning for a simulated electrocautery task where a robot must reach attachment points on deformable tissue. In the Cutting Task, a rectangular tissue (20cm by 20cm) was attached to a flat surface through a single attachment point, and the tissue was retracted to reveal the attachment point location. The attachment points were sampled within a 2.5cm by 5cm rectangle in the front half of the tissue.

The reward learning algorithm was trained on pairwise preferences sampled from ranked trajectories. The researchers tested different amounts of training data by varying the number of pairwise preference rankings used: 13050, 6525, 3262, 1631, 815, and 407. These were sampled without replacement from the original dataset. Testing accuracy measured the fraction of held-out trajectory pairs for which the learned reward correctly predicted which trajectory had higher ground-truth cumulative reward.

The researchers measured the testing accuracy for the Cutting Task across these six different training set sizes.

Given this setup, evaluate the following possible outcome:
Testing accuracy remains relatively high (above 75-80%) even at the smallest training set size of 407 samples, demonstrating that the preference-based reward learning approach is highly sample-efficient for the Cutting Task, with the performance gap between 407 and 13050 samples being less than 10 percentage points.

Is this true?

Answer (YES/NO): YES